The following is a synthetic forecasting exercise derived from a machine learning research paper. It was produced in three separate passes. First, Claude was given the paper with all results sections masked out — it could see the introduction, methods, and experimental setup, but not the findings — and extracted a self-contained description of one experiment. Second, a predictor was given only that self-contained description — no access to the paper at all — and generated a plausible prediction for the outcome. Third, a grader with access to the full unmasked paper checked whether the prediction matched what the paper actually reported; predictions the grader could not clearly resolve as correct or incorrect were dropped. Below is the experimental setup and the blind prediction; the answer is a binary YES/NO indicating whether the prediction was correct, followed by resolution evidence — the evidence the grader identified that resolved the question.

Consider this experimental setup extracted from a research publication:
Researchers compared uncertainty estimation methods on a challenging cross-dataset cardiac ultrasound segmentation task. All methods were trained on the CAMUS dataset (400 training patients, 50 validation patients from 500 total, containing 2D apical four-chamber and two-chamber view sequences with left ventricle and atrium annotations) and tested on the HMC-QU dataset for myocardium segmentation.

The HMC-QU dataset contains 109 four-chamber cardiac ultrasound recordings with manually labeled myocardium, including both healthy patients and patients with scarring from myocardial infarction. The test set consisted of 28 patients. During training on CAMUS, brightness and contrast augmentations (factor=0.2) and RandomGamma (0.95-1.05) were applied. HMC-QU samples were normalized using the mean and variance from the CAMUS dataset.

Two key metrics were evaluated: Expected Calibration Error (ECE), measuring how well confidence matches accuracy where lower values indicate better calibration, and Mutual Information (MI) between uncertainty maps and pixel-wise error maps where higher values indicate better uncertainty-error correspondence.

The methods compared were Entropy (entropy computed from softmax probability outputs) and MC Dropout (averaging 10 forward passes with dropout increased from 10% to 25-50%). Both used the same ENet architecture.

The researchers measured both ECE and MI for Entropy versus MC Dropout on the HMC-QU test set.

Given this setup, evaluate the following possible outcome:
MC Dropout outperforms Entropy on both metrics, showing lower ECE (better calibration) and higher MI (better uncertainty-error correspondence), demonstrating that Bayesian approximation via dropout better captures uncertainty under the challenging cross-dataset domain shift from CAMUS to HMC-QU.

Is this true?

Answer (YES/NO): NO